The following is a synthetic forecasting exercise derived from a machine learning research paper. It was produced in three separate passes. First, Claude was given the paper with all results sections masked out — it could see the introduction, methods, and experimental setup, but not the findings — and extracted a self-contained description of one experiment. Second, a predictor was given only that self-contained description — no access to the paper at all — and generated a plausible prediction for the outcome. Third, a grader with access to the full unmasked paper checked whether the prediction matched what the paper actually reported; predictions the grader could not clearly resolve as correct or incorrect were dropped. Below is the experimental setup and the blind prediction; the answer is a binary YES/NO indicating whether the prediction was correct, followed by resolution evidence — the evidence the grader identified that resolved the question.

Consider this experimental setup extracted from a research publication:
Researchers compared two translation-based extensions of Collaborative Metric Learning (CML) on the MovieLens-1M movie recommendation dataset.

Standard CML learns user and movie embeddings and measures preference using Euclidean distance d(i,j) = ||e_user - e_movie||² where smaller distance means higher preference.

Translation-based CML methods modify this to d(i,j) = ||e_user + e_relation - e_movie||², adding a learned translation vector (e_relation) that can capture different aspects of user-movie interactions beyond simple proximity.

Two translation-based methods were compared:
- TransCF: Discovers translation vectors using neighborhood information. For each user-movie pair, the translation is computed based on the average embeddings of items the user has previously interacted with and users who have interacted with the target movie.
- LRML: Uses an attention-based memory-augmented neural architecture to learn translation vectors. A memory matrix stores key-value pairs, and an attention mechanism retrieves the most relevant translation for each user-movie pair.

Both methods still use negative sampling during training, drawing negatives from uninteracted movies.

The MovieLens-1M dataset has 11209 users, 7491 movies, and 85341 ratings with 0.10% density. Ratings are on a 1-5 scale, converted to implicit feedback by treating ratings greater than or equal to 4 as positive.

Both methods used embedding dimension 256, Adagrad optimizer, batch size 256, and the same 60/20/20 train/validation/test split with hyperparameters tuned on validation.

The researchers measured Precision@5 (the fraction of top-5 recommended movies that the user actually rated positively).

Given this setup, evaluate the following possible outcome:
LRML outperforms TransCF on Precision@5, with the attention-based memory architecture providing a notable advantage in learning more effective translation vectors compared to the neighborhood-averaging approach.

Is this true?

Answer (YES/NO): YES